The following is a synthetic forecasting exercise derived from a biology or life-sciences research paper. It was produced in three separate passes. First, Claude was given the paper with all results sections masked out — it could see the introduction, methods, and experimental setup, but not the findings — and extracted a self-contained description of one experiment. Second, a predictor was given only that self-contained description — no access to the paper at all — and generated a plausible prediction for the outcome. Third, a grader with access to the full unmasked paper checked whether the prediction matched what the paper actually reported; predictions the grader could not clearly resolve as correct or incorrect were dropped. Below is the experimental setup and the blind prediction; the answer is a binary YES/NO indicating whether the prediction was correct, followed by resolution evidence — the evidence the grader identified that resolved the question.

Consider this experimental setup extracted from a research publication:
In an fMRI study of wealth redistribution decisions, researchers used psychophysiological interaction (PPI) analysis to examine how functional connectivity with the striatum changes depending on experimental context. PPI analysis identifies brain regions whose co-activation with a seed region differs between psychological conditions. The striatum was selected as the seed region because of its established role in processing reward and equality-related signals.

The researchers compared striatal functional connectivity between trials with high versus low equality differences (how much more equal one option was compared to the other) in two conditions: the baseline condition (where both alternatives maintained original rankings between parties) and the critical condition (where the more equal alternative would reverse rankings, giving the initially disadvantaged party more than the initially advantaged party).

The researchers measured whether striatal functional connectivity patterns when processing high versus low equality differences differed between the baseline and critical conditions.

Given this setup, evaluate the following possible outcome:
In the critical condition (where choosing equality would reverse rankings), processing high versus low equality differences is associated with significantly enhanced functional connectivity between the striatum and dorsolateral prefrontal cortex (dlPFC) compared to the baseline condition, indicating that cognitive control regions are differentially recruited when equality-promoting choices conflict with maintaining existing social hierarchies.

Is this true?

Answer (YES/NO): NO